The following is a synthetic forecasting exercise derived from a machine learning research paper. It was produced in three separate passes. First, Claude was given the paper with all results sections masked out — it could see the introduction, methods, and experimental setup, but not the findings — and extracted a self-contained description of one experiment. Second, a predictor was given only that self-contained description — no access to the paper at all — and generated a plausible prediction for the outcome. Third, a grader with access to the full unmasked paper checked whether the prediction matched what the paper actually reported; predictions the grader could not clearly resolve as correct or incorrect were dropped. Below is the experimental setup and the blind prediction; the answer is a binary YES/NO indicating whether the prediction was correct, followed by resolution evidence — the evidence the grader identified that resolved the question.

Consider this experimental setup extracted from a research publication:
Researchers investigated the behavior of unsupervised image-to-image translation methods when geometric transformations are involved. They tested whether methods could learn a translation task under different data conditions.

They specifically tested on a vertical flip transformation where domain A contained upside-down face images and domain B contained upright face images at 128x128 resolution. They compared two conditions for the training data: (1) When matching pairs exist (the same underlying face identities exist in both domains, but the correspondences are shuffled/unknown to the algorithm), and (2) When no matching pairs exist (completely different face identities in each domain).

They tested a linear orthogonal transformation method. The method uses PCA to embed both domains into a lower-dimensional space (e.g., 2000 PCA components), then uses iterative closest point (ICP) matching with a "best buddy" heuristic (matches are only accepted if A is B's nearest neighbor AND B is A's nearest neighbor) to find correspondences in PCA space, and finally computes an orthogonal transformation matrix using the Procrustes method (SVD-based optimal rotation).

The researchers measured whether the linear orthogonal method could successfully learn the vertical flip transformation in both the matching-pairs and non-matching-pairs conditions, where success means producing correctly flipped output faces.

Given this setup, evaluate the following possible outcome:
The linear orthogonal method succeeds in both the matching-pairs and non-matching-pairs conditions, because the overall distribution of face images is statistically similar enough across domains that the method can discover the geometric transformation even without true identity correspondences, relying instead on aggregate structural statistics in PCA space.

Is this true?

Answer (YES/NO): YES